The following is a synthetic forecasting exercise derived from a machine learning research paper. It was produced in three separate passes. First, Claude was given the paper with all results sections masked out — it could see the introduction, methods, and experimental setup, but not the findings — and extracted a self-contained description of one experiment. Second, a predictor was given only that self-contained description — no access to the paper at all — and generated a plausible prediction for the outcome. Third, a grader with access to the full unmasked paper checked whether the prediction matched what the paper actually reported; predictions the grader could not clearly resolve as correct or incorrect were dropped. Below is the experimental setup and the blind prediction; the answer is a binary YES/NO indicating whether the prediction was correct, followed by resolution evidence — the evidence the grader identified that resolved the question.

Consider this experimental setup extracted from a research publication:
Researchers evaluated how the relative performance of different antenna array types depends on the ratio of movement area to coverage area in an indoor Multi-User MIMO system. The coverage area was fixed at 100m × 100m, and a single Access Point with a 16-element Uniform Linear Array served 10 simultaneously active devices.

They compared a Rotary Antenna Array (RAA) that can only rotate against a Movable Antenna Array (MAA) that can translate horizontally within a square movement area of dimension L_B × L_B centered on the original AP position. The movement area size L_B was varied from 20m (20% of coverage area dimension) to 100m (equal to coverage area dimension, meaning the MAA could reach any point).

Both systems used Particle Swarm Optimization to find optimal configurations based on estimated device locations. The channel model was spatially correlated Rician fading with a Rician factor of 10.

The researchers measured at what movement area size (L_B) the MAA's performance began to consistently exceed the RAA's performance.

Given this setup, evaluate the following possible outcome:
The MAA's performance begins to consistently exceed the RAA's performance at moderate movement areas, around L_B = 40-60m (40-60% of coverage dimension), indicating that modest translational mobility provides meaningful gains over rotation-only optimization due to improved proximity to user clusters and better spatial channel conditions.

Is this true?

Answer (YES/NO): NO